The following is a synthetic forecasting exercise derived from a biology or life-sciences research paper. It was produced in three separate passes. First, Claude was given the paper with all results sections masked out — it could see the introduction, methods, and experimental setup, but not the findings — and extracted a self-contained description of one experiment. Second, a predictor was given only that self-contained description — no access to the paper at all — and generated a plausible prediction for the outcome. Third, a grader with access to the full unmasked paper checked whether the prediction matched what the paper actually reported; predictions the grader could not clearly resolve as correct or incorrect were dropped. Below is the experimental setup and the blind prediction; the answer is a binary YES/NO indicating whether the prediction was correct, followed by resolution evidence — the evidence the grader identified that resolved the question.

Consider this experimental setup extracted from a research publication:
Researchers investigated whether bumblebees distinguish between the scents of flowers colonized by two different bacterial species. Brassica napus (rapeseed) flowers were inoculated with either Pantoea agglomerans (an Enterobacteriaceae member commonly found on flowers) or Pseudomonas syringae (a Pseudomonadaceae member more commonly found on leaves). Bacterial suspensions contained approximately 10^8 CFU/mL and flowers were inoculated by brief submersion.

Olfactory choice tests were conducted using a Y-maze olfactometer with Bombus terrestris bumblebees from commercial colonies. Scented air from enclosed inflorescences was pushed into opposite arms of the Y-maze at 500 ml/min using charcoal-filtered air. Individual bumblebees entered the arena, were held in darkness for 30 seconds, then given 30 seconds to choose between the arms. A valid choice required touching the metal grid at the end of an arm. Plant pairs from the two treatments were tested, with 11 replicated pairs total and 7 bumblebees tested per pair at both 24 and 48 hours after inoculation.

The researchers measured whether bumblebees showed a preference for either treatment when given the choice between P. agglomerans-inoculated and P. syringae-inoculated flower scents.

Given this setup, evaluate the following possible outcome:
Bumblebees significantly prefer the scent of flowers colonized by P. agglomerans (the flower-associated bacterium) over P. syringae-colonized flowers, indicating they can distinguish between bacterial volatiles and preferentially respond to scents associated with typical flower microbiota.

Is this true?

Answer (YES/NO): NO